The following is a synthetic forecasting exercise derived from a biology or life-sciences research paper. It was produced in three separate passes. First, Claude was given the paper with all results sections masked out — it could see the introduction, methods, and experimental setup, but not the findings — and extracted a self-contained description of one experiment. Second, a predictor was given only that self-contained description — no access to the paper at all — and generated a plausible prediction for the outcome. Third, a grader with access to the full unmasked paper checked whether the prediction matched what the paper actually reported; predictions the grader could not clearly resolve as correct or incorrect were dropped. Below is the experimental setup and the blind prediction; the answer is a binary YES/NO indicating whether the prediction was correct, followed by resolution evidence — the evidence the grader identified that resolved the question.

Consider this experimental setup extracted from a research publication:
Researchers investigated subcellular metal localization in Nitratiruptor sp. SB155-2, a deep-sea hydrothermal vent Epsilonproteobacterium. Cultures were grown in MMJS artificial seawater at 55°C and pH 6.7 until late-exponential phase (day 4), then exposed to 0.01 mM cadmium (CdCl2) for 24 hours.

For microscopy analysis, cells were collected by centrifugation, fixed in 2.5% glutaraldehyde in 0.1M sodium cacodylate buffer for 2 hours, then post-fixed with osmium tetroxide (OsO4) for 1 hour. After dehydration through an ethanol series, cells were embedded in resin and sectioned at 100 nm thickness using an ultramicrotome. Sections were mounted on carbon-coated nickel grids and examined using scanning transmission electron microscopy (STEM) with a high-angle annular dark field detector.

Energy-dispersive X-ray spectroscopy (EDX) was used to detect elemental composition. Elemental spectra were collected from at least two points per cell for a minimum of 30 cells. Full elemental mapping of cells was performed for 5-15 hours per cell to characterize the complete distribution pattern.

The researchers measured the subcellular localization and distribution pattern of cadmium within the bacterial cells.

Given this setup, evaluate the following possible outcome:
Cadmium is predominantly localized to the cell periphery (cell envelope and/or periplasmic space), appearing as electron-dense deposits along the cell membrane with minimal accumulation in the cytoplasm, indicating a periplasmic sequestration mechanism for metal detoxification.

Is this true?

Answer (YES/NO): NO